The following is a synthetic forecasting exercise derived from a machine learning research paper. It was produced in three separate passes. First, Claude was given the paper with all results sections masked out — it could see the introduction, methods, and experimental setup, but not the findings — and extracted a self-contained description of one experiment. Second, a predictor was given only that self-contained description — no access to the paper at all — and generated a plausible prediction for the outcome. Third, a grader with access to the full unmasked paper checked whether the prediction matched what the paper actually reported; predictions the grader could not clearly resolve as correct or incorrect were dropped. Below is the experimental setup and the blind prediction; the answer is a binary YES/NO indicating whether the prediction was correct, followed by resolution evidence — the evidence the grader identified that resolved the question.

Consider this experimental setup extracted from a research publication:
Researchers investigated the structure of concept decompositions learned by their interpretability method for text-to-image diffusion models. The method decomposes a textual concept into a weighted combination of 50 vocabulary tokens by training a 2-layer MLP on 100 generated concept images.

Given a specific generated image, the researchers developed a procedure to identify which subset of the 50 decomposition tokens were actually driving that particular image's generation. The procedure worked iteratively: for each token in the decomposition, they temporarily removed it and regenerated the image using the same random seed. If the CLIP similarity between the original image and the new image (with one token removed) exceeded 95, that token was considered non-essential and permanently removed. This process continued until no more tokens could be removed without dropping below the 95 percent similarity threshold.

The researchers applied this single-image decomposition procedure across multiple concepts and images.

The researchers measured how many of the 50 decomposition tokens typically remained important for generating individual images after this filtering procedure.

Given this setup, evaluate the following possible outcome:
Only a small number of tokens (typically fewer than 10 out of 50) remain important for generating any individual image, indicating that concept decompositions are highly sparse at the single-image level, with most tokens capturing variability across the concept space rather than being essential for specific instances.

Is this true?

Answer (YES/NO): YES